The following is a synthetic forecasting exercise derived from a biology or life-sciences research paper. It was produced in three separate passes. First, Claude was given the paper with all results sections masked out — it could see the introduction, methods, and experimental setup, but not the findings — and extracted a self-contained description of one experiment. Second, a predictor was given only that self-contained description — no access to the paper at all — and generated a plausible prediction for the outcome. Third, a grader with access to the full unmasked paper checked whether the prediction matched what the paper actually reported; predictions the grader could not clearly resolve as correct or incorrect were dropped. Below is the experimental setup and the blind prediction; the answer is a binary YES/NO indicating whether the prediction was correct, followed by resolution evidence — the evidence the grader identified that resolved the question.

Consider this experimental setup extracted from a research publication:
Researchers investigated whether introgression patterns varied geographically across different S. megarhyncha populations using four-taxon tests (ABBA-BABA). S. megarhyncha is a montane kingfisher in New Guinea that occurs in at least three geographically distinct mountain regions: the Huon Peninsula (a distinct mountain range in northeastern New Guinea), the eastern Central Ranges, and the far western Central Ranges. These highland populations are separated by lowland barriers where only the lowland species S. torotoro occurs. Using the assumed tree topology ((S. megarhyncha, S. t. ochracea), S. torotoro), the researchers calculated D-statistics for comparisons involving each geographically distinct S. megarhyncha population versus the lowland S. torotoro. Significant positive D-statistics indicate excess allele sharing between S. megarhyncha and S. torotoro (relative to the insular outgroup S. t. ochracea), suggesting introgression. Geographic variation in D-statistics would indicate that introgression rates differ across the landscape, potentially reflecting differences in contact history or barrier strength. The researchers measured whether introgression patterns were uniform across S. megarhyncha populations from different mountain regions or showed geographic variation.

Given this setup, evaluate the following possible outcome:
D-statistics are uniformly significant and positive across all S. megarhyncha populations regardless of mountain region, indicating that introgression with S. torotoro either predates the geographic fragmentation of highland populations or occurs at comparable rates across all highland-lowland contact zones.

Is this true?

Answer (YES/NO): YES